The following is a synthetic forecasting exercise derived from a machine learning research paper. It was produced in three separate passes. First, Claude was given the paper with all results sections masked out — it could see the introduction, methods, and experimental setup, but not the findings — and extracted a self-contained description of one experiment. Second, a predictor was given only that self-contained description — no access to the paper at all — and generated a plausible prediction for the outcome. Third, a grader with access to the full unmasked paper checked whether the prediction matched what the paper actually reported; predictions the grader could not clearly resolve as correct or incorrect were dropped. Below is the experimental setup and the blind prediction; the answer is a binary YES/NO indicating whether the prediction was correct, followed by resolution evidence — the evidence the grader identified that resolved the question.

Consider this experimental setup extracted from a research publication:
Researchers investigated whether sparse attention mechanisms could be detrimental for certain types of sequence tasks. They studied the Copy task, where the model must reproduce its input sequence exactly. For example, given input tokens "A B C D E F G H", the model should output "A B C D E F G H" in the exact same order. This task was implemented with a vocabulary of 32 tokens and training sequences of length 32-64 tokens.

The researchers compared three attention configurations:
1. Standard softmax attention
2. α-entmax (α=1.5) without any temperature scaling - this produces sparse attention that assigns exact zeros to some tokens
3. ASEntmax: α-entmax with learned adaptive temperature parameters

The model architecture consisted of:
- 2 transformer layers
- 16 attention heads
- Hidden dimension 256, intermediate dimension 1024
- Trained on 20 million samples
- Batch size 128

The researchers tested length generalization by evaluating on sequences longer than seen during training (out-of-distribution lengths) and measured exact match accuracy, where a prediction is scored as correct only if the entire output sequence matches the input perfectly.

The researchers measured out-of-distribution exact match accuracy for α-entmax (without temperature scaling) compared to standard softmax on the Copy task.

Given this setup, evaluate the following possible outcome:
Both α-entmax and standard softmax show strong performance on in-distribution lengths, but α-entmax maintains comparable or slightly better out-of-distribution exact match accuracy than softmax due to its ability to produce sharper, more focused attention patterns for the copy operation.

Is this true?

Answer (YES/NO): NO